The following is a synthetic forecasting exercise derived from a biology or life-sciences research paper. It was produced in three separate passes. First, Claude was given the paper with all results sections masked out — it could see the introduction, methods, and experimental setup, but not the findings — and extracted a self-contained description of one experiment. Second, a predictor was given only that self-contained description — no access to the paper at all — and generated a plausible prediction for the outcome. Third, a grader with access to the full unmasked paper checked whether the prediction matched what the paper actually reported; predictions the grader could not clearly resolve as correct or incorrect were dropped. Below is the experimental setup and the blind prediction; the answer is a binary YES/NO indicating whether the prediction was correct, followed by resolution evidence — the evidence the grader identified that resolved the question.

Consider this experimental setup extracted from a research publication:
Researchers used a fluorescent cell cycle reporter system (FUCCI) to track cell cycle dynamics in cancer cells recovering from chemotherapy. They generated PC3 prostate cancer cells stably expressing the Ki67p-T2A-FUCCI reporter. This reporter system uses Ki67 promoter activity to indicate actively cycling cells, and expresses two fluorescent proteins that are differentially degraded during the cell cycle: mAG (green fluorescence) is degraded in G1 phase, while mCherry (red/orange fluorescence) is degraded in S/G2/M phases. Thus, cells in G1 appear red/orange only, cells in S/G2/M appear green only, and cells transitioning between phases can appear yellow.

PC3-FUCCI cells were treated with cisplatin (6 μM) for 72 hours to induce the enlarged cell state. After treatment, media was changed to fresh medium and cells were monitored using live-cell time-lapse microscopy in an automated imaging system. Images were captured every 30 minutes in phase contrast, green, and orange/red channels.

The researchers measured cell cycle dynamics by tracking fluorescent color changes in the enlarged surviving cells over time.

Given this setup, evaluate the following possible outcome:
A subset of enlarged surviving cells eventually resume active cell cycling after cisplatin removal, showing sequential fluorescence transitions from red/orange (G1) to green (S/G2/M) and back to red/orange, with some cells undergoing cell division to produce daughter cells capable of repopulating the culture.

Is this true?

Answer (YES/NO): NO